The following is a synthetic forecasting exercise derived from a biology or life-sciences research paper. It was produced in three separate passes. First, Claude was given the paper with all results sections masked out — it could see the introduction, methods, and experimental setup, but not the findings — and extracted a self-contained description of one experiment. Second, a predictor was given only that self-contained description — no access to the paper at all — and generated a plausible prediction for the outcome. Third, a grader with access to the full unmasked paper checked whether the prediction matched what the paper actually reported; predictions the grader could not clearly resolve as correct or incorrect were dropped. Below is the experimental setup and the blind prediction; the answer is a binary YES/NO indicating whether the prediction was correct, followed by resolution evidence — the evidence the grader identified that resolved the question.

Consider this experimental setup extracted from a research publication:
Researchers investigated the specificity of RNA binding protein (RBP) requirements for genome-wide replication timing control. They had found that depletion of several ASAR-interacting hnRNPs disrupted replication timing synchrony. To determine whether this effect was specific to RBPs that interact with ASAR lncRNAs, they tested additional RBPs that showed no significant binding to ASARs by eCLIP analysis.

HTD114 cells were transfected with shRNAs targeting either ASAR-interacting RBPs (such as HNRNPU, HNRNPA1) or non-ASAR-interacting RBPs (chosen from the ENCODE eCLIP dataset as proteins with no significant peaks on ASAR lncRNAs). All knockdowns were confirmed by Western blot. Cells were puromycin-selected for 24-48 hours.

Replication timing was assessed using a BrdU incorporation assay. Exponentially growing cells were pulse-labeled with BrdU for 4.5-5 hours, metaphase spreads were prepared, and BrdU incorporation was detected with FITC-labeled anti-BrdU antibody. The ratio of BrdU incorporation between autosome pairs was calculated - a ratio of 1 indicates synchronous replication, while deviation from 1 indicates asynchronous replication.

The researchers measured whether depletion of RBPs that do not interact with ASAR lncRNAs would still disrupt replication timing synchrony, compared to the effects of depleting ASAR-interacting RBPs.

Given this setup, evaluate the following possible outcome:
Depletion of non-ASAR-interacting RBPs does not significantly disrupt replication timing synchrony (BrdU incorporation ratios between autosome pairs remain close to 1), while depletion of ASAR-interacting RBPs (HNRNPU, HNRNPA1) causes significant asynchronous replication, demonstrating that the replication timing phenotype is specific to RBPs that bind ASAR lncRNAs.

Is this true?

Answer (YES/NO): YES